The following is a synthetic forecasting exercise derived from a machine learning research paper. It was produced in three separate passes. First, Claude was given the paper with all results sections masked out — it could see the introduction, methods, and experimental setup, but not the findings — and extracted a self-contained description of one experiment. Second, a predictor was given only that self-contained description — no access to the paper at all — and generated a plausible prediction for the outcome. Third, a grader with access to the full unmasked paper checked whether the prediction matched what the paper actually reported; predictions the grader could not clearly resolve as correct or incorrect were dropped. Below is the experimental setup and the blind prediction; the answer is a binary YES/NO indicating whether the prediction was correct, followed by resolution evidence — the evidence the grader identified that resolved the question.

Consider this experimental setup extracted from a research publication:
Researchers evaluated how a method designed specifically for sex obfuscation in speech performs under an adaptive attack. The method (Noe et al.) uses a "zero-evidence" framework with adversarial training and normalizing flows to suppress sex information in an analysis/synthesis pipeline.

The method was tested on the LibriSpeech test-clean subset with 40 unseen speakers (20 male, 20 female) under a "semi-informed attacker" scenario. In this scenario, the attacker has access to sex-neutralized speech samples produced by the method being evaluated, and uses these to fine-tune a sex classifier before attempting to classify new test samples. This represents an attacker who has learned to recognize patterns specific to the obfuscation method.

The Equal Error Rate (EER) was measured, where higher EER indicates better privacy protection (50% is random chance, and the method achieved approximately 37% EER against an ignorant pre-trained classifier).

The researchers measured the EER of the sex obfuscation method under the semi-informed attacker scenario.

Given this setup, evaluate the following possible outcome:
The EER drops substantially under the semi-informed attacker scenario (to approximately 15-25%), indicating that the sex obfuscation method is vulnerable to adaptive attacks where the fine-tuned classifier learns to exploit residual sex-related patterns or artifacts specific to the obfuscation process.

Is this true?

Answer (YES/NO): YES